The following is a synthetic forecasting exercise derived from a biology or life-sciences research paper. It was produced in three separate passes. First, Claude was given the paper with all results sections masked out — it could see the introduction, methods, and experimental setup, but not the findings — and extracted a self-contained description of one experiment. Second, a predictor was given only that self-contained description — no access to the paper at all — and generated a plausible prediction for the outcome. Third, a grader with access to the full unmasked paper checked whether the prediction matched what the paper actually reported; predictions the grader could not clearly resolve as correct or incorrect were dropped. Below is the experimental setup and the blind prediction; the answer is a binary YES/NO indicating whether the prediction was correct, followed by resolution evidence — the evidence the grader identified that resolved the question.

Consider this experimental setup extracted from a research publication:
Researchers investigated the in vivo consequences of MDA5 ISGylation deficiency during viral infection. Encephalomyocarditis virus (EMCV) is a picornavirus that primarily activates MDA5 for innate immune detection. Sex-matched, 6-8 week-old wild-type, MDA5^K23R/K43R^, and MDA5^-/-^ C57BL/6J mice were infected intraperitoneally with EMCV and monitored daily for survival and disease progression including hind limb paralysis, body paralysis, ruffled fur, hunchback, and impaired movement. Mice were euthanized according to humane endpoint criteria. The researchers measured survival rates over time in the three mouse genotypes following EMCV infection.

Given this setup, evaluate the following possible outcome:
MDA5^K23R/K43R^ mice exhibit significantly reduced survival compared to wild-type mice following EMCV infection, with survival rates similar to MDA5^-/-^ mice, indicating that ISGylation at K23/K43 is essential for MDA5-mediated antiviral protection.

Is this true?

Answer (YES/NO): YES